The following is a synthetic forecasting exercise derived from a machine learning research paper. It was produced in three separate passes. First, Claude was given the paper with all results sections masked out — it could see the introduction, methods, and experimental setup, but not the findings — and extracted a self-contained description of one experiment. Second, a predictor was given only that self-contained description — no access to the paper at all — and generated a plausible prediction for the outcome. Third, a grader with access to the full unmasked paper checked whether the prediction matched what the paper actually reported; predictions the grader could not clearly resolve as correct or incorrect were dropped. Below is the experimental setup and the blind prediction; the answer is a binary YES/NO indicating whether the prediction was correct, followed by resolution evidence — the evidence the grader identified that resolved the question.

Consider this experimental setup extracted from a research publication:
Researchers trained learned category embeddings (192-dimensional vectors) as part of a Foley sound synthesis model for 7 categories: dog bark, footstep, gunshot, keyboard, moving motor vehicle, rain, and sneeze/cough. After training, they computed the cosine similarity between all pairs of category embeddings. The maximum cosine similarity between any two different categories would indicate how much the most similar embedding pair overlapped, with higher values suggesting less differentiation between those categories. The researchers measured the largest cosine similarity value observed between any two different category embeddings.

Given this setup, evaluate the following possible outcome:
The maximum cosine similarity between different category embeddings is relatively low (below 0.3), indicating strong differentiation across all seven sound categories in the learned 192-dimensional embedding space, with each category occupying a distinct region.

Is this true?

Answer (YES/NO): YES